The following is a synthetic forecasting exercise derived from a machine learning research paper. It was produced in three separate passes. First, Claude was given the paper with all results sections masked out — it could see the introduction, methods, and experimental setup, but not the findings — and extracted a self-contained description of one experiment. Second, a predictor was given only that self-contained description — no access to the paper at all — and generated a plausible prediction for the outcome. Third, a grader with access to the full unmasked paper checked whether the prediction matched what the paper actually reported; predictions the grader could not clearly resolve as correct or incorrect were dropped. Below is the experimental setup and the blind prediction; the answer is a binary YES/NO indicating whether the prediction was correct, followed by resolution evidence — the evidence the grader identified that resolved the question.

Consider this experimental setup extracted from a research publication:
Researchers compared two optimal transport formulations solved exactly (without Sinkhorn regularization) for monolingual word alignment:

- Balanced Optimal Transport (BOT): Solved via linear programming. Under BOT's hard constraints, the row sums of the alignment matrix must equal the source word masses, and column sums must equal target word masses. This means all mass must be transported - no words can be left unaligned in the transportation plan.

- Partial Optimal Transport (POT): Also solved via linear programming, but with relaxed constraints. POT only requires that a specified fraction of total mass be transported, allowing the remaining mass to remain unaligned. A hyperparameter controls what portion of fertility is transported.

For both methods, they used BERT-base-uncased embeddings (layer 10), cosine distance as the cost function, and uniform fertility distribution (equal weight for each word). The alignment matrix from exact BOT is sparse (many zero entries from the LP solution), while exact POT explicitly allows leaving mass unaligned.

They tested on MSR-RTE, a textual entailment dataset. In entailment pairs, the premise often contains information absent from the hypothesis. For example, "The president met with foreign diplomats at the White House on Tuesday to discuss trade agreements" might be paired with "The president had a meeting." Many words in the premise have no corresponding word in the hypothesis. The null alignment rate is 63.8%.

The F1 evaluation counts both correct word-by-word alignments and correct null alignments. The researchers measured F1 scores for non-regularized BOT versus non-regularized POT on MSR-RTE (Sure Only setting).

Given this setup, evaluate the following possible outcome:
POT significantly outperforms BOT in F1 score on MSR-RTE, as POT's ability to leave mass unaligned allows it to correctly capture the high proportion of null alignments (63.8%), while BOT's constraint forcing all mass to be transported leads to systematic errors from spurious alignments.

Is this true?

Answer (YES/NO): YES